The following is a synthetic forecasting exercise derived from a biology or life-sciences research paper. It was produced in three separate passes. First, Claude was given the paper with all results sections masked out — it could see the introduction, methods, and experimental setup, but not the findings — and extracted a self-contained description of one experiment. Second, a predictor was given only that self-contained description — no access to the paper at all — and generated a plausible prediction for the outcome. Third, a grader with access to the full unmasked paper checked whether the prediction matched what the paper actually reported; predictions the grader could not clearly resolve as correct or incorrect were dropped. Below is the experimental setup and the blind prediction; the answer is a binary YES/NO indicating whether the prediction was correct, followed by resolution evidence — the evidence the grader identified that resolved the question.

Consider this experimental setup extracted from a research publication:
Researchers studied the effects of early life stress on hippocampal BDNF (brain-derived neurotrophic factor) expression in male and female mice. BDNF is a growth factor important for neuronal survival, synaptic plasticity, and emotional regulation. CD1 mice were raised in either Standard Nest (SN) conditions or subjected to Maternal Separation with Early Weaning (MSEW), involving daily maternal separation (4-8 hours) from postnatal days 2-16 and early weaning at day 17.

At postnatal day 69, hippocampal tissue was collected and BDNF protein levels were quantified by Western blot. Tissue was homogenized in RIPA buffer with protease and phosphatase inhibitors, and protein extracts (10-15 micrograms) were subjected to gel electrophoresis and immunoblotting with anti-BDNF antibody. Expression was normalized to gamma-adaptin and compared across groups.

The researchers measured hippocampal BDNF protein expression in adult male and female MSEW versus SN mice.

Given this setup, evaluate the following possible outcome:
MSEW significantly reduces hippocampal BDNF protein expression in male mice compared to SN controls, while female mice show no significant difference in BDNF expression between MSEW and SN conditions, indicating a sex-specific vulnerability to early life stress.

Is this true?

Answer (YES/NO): NO